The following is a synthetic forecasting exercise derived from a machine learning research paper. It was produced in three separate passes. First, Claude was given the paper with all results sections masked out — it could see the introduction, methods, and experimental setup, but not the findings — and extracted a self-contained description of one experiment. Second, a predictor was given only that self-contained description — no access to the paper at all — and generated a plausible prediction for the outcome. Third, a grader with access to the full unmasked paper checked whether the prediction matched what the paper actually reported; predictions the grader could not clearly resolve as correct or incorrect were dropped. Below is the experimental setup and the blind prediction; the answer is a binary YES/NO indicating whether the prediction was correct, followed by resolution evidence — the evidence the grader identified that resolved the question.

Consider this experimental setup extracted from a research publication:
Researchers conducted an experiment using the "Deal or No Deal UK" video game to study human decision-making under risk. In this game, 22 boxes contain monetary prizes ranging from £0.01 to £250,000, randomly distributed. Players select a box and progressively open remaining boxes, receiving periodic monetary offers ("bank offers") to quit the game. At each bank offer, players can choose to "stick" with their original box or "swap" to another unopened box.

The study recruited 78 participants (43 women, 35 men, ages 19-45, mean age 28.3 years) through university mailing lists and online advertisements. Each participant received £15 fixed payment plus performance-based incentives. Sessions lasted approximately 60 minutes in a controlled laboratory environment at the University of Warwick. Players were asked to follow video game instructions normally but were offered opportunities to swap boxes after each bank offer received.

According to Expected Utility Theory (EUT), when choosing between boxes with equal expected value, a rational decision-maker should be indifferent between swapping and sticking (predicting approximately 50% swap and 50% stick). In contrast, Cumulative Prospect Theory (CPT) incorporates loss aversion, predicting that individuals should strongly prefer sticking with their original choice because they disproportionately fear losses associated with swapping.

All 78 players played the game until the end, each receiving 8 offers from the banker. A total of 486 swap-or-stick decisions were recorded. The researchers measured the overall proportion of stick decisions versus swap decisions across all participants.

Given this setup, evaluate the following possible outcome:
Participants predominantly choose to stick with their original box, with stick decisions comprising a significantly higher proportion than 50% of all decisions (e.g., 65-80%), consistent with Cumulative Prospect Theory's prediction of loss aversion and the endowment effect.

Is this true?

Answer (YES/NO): NO